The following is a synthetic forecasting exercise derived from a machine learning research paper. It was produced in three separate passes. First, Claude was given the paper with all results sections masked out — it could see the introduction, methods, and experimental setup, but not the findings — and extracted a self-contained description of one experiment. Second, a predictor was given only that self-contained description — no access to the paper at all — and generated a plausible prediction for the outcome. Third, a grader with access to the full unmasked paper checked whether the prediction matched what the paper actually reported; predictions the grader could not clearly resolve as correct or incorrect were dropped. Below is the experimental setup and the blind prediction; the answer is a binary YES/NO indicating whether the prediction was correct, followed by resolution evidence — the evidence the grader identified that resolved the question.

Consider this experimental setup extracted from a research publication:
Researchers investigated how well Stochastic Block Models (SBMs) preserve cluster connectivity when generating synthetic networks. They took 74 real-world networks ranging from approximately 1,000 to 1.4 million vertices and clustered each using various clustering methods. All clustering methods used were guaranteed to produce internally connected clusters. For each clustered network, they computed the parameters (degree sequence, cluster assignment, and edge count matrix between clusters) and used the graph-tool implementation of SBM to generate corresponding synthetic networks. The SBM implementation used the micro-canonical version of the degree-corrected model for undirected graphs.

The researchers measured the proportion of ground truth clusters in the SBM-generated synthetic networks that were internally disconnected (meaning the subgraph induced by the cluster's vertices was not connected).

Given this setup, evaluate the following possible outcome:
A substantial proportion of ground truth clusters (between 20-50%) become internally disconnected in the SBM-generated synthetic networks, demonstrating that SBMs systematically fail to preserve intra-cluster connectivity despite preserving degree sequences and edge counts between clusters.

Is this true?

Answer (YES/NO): NO